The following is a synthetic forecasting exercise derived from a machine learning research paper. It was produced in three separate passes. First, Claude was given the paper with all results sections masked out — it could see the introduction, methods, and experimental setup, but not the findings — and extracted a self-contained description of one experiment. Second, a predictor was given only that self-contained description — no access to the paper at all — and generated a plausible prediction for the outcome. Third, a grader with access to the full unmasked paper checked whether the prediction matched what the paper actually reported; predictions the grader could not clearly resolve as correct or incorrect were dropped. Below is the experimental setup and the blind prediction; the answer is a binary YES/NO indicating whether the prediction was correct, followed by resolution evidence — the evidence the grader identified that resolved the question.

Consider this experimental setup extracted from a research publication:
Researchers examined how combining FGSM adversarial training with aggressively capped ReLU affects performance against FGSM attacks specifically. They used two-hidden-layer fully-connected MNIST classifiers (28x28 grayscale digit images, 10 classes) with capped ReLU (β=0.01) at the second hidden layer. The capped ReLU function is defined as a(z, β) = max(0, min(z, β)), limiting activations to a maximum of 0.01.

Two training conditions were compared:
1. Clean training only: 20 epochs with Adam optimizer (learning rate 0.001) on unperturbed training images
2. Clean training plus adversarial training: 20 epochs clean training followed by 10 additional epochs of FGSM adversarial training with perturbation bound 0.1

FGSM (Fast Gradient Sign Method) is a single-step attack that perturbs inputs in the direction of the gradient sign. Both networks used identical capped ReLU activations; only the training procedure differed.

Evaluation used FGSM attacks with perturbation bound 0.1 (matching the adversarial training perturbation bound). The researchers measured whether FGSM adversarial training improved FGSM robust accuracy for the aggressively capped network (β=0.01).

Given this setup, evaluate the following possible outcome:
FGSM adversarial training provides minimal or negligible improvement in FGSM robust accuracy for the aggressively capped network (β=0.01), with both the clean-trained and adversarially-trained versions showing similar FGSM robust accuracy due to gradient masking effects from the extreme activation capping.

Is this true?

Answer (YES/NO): YES